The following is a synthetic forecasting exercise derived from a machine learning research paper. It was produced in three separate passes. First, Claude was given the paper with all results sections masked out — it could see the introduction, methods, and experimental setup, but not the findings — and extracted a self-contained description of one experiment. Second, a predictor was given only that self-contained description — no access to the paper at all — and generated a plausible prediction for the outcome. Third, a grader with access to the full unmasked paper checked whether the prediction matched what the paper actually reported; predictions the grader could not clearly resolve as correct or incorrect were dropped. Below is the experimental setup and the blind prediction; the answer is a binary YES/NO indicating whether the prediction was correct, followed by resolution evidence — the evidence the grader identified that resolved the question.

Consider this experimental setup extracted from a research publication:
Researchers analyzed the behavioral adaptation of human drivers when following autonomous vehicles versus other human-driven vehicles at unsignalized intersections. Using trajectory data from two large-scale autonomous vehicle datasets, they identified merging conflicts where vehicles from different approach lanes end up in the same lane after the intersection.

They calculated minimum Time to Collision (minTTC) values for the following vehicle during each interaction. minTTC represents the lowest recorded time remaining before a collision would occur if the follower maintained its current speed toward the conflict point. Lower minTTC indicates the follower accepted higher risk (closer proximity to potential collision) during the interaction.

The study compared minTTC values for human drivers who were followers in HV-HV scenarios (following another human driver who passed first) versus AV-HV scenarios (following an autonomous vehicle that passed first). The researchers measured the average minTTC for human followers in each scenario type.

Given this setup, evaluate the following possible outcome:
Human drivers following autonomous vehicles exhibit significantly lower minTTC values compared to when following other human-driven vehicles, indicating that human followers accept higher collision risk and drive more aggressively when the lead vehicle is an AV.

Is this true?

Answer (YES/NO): YES